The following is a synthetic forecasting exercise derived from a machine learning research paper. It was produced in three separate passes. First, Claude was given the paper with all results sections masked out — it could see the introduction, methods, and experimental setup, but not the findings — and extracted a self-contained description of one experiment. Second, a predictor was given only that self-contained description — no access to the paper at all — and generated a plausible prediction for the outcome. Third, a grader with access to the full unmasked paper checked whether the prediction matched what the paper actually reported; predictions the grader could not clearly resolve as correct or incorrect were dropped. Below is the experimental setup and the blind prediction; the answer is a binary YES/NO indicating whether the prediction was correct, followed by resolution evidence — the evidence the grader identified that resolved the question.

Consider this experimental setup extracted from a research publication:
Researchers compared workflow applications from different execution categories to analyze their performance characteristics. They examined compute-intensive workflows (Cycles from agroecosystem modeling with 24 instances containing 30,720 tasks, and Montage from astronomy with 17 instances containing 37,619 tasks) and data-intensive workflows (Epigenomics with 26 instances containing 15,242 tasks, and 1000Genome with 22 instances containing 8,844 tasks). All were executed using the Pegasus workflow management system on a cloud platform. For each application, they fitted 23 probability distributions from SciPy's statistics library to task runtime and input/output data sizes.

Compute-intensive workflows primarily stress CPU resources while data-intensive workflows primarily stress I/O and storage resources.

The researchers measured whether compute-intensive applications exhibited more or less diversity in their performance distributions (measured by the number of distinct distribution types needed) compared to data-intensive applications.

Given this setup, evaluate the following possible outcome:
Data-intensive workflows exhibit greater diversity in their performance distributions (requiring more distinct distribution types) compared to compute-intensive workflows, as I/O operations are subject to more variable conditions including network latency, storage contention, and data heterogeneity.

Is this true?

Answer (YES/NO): NO